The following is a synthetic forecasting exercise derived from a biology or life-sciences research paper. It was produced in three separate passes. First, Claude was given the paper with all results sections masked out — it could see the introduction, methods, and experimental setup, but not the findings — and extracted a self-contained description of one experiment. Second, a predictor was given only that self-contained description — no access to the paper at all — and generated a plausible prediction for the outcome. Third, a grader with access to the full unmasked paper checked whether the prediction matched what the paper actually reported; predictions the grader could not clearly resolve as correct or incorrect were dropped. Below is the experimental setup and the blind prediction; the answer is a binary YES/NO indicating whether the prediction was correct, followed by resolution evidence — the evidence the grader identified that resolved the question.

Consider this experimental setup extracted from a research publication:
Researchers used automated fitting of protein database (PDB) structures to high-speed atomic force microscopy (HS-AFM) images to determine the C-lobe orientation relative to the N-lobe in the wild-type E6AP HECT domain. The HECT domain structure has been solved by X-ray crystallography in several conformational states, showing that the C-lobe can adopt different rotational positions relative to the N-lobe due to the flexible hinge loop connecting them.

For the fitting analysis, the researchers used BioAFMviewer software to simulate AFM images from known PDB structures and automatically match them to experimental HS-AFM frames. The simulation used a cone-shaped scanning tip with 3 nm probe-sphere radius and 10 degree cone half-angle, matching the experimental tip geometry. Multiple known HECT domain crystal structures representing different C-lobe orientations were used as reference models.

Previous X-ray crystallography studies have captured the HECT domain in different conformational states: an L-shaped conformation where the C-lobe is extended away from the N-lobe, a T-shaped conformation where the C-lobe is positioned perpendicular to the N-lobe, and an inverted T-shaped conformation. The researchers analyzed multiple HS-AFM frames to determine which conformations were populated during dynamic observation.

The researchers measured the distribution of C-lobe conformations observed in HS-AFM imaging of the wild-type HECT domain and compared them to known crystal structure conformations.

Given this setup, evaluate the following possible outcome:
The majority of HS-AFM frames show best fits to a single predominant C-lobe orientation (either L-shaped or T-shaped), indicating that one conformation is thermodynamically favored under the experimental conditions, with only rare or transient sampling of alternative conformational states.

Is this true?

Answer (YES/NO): NO